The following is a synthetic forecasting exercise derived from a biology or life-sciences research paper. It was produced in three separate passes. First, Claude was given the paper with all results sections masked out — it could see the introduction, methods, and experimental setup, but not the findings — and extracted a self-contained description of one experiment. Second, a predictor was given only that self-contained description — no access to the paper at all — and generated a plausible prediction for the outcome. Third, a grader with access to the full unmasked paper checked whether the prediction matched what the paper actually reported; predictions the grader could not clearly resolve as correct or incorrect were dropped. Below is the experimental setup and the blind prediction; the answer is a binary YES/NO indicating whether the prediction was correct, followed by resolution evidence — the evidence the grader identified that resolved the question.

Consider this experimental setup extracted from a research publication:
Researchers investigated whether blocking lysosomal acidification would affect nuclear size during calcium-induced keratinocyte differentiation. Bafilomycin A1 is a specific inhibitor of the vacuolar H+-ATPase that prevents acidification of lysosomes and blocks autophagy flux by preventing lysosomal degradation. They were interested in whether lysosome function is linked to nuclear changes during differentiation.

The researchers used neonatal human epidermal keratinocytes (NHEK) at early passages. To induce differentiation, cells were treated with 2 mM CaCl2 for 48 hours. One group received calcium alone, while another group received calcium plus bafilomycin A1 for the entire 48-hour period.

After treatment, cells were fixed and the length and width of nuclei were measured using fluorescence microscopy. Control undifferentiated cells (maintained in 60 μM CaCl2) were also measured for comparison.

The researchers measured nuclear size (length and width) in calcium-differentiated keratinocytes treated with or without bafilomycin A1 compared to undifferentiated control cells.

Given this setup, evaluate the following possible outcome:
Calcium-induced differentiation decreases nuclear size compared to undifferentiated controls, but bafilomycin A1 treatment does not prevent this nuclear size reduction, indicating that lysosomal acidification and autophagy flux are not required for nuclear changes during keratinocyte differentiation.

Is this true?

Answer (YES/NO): NO